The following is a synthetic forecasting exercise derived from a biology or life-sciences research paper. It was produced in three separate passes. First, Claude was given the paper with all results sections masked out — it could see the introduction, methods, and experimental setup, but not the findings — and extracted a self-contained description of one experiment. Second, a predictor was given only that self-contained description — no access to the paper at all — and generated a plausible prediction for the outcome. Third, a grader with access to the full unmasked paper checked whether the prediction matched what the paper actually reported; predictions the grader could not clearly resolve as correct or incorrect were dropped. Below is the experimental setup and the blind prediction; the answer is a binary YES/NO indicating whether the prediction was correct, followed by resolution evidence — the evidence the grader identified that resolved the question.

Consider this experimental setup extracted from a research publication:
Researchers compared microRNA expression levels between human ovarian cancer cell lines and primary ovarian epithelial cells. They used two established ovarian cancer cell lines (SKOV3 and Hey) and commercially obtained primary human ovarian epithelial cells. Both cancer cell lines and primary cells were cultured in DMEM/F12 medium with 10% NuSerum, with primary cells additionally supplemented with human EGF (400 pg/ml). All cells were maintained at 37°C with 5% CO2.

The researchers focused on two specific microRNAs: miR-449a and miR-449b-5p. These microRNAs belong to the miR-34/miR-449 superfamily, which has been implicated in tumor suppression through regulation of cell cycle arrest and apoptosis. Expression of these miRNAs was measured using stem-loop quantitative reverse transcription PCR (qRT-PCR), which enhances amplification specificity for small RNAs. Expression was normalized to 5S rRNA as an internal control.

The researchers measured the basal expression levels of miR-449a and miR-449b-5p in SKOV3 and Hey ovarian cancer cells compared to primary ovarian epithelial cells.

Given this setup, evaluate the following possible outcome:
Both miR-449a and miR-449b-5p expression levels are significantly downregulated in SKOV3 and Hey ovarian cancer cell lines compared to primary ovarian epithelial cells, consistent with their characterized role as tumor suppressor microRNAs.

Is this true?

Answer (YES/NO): YES